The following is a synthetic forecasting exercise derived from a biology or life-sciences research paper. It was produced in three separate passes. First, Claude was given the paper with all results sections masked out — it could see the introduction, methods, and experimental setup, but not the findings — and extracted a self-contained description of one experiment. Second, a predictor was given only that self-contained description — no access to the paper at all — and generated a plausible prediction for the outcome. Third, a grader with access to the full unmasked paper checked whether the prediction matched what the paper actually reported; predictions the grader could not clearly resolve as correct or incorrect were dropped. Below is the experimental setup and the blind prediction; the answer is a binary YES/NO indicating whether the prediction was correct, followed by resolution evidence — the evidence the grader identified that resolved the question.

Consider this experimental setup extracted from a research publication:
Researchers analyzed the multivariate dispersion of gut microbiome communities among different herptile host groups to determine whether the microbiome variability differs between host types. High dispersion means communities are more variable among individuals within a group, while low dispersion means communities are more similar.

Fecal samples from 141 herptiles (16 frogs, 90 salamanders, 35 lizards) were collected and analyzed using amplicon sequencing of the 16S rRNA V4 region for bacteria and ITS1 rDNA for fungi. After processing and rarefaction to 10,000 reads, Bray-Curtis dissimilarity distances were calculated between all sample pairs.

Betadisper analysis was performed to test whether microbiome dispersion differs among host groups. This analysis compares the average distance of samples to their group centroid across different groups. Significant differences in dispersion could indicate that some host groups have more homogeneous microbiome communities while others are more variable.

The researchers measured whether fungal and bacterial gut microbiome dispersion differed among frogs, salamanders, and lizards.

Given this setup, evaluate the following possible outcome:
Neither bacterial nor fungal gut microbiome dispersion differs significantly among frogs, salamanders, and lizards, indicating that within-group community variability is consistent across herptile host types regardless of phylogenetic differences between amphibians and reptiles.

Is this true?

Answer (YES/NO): NO